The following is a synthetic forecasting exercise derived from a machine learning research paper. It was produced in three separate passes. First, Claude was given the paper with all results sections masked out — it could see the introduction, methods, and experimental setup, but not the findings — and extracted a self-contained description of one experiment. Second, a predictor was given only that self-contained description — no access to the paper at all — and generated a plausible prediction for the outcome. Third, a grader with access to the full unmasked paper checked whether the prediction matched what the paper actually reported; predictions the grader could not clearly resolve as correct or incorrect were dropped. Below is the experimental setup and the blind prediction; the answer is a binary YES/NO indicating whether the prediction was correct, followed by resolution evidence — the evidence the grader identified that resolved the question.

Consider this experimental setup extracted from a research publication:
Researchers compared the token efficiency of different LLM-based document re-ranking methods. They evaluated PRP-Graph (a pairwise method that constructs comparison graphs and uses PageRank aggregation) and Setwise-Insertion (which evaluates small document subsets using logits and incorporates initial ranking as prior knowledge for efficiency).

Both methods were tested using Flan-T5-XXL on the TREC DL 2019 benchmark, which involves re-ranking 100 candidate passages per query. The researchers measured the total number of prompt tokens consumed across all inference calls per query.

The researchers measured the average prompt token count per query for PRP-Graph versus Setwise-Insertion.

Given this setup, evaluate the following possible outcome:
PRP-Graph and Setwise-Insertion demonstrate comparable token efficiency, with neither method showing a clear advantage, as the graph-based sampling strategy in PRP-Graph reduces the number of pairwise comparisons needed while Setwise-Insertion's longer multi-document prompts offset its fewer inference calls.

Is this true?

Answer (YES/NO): NO